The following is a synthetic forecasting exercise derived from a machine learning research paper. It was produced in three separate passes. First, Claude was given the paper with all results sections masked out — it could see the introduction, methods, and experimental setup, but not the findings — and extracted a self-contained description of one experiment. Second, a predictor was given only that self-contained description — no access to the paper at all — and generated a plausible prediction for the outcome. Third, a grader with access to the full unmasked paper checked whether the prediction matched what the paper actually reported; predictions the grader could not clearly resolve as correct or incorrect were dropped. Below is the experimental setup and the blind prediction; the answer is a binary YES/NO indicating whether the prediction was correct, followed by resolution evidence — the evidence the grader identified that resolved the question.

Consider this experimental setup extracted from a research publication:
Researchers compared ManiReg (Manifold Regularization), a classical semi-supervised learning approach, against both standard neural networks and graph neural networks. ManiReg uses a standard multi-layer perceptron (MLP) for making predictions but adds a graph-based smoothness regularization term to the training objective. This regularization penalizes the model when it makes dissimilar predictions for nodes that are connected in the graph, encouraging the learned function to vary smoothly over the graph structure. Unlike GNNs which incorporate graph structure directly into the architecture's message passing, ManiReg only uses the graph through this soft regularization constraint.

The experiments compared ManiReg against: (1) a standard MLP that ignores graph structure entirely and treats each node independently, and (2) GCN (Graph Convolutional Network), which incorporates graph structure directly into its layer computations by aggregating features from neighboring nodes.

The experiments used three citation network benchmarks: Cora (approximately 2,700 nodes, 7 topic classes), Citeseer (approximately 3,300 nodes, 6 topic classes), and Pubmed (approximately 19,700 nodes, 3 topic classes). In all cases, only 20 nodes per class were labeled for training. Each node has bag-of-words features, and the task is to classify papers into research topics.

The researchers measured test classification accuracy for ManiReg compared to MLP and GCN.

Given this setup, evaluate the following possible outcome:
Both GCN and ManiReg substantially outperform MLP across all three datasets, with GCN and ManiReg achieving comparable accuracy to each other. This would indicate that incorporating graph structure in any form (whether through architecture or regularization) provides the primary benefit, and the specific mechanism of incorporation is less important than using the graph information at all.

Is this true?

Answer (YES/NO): NO